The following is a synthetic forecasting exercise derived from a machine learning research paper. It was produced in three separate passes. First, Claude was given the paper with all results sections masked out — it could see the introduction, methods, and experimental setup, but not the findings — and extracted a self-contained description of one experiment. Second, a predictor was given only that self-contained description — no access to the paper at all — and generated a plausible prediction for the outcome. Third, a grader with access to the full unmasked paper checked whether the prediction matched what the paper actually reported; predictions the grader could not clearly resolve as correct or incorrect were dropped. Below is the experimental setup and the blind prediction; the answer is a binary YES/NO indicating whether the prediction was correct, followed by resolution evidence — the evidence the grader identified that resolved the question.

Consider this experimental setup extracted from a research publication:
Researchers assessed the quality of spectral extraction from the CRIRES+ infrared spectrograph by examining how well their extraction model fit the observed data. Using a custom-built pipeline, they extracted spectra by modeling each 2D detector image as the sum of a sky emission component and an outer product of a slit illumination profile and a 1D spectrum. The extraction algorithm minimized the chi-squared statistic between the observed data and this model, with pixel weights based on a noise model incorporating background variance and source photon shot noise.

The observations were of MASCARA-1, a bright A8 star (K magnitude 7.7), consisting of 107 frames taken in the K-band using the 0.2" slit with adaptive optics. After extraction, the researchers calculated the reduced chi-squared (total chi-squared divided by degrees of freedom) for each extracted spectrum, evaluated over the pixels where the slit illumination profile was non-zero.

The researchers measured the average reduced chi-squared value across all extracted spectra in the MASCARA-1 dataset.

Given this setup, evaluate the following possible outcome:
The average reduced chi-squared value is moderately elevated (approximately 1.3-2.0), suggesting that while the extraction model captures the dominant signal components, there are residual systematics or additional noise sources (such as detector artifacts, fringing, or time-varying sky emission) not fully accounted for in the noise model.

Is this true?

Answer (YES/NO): NO